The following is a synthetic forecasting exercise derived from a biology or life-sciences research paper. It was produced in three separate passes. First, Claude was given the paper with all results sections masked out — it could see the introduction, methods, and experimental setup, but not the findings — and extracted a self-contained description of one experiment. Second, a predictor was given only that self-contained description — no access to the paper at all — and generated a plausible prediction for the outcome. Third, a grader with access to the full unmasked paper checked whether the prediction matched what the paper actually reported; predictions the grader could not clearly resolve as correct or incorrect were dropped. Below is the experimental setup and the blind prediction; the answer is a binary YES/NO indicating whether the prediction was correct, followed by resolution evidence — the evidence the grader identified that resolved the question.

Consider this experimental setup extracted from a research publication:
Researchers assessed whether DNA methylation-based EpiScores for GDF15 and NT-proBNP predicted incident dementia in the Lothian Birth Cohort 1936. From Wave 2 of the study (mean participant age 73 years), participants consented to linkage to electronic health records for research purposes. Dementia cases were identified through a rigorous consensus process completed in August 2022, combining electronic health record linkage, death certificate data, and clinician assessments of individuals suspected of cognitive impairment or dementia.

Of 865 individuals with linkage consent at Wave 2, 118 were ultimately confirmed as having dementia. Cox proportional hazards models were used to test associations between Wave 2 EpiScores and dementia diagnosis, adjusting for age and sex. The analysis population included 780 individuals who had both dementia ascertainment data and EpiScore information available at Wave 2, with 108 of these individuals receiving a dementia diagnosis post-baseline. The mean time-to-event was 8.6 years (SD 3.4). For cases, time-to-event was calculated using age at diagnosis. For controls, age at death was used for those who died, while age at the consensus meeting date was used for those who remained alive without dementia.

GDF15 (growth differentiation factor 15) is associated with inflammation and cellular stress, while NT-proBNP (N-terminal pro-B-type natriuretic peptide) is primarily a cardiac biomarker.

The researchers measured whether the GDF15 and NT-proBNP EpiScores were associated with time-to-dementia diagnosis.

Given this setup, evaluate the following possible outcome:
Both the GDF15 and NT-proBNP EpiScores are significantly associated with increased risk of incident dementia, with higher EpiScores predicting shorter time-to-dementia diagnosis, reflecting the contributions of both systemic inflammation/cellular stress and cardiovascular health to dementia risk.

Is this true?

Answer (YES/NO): NO